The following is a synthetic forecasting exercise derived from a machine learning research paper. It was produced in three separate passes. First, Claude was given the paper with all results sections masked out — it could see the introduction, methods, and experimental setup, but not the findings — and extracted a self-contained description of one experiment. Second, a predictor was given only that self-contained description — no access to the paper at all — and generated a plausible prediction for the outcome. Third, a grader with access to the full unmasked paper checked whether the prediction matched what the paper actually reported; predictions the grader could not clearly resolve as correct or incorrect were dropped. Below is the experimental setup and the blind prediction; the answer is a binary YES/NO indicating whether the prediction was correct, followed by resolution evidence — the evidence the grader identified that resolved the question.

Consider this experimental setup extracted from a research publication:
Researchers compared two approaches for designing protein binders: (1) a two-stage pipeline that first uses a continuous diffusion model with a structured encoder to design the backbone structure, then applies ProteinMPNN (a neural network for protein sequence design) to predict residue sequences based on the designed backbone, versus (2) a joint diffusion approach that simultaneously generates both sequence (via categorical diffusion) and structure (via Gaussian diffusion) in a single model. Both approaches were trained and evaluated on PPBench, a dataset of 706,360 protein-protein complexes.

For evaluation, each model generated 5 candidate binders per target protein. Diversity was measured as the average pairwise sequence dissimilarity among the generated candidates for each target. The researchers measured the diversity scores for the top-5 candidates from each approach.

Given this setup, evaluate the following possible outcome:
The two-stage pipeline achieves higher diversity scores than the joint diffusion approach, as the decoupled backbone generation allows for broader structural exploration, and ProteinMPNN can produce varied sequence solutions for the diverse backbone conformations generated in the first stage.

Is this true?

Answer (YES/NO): NO